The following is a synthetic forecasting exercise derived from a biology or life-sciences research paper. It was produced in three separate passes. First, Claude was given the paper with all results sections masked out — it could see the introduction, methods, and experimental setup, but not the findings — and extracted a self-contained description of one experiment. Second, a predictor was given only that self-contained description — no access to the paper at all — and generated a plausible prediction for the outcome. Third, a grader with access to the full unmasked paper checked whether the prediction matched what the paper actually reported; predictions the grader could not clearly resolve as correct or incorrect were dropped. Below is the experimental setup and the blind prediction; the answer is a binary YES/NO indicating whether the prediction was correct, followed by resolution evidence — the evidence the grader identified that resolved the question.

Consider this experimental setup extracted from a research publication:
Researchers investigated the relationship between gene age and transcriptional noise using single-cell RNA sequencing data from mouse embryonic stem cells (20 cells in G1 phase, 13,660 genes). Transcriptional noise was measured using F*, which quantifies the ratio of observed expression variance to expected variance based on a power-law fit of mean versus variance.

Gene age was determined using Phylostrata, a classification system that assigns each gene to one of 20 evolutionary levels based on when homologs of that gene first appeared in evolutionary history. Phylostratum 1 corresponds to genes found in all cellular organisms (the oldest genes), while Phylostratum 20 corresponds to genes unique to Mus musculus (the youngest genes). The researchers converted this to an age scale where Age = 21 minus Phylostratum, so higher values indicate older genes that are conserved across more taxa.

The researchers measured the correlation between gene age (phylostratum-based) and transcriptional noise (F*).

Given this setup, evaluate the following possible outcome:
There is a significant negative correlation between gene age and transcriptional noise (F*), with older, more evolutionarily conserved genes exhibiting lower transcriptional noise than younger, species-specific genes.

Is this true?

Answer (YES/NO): YES